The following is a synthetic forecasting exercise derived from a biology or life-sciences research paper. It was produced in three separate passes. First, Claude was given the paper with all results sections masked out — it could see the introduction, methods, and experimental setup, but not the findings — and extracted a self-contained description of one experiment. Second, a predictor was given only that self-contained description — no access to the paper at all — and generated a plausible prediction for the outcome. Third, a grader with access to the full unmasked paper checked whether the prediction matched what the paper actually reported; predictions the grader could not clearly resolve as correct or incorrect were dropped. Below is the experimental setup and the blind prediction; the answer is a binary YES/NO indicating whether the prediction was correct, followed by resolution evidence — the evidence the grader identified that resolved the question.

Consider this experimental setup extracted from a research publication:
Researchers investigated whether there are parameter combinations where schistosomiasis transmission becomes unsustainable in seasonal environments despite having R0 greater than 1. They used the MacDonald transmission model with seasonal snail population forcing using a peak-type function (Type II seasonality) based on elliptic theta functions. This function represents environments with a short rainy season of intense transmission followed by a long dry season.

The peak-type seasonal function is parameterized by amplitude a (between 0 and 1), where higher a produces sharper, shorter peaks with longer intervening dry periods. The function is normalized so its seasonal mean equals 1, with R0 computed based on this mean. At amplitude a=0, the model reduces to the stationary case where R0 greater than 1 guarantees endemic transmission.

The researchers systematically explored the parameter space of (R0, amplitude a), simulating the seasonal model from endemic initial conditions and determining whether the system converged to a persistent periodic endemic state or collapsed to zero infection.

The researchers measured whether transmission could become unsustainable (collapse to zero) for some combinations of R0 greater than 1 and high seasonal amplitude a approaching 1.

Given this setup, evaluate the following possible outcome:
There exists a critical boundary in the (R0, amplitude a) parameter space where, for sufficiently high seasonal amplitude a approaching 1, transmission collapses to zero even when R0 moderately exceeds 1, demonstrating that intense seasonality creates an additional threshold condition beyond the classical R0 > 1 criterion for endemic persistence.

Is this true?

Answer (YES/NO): YES